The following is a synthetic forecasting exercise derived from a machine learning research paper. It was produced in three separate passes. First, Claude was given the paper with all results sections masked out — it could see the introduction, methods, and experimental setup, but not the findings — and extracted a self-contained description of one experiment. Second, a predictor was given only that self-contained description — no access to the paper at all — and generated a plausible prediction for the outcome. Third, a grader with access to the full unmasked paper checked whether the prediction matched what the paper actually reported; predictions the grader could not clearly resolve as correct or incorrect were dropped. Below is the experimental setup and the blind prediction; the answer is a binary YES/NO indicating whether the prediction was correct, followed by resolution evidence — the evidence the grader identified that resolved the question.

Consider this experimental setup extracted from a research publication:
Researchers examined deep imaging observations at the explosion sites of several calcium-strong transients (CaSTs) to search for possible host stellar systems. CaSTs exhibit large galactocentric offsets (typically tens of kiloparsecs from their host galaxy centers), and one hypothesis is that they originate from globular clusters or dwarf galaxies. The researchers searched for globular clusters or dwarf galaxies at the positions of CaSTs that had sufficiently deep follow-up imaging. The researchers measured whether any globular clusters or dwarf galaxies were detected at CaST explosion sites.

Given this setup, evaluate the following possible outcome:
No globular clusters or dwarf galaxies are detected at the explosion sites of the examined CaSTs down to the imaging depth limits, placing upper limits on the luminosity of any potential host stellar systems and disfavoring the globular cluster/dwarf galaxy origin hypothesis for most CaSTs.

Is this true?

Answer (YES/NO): YES